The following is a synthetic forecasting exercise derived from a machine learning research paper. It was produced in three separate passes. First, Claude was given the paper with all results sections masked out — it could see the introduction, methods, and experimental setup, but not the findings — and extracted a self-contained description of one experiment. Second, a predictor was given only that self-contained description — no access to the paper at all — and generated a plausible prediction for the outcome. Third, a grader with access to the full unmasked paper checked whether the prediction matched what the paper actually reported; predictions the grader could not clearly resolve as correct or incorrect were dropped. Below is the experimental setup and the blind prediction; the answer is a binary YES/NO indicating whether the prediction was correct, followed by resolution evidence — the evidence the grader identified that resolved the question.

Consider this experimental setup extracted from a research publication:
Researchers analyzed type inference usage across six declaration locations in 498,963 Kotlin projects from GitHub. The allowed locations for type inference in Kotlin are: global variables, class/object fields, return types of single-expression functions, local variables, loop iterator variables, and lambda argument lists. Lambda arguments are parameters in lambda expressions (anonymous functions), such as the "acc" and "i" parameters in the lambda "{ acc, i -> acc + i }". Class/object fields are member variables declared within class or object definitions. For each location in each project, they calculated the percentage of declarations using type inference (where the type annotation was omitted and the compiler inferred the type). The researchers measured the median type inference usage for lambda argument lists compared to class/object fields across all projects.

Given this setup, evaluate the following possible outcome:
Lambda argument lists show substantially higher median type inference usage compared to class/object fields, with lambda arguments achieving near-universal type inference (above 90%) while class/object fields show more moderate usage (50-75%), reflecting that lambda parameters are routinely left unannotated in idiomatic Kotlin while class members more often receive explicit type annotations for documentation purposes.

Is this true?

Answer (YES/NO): NO